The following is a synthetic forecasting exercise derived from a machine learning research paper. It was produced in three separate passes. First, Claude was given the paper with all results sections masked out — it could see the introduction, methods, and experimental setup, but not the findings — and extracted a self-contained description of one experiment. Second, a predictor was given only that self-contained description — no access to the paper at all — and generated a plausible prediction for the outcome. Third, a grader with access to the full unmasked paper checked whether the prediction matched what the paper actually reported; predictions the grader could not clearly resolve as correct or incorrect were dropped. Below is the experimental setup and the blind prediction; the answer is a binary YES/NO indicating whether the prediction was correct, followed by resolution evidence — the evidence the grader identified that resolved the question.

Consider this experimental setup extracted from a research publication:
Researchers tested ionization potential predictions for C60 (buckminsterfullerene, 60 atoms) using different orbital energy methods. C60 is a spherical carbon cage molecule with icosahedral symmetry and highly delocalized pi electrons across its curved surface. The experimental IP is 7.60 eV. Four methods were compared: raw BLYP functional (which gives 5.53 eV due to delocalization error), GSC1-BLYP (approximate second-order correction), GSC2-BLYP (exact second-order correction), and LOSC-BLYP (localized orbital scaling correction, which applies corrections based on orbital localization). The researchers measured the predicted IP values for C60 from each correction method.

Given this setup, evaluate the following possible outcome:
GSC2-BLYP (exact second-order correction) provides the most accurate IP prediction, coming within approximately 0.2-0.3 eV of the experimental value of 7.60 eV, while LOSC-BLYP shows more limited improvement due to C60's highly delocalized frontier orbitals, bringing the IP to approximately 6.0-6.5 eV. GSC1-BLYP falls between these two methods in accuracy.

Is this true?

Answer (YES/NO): NO